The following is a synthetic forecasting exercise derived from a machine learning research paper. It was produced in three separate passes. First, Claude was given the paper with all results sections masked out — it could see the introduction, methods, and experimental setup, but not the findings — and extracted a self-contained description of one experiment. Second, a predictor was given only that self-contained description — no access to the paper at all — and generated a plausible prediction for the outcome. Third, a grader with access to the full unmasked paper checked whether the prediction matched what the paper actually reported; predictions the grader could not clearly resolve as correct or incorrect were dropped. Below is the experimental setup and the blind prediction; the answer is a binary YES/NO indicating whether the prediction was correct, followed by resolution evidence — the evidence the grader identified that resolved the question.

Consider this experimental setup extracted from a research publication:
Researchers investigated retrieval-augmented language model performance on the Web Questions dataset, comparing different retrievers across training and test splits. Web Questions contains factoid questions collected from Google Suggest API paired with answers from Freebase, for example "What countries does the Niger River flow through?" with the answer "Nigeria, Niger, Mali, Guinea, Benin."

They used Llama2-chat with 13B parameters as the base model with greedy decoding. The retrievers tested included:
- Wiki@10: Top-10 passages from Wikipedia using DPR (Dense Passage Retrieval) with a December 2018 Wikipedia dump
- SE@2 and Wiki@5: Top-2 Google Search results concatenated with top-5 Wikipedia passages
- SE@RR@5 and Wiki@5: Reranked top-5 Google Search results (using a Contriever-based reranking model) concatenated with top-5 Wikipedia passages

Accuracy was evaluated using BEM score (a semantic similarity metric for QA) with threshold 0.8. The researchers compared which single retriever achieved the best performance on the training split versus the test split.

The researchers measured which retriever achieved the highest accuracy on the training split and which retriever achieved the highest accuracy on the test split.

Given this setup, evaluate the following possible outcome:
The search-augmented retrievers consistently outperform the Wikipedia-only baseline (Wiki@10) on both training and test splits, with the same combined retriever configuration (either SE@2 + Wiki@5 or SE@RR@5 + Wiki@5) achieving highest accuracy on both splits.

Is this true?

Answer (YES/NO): NO